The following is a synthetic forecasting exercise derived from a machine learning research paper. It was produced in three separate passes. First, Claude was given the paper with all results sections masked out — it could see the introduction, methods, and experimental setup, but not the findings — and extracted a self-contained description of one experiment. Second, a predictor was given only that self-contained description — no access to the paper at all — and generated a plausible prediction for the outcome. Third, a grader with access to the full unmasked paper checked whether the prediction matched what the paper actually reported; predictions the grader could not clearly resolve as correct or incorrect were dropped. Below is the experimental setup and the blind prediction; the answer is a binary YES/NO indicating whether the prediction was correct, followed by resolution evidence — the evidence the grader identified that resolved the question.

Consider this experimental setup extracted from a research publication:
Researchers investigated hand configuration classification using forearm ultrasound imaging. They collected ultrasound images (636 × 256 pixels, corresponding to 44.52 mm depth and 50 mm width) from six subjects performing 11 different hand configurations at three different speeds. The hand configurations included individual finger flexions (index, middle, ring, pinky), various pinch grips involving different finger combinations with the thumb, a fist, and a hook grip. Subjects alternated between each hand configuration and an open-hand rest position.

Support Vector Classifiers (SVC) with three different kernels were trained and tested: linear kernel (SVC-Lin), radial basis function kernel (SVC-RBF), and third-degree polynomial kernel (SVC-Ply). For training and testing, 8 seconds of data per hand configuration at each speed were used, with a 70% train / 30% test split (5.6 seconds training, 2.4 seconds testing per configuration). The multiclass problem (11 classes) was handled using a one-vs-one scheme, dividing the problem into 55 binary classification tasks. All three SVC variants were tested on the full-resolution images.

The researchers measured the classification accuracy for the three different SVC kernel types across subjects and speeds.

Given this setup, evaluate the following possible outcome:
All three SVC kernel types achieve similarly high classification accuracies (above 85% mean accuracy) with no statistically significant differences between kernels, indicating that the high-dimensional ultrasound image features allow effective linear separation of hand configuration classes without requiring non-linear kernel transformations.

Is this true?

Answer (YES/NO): NO